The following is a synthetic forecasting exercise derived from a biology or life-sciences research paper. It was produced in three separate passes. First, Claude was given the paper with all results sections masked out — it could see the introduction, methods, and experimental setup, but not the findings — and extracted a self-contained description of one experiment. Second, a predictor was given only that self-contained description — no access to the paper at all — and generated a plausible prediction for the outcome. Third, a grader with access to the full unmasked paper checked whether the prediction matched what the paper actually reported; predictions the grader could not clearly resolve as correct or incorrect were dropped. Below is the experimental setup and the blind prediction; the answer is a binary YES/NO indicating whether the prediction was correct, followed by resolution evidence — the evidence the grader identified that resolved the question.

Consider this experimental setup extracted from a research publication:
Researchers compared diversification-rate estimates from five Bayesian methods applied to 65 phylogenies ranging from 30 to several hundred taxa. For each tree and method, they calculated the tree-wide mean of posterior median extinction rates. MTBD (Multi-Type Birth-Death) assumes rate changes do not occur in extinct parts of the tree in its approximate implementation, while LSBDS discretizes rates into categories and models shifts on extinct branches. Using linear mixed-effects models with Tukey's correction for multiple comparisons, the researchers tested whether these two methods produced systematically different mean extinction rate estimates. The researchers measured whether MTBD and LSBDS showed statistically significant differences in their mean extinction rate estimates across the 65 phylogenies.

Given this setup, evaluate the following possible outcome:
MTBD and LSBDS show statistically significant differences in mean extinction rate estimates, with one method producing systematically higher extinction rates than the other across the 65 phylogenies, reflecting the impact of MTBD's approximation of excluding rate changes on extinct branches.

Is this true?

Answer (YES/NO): NO